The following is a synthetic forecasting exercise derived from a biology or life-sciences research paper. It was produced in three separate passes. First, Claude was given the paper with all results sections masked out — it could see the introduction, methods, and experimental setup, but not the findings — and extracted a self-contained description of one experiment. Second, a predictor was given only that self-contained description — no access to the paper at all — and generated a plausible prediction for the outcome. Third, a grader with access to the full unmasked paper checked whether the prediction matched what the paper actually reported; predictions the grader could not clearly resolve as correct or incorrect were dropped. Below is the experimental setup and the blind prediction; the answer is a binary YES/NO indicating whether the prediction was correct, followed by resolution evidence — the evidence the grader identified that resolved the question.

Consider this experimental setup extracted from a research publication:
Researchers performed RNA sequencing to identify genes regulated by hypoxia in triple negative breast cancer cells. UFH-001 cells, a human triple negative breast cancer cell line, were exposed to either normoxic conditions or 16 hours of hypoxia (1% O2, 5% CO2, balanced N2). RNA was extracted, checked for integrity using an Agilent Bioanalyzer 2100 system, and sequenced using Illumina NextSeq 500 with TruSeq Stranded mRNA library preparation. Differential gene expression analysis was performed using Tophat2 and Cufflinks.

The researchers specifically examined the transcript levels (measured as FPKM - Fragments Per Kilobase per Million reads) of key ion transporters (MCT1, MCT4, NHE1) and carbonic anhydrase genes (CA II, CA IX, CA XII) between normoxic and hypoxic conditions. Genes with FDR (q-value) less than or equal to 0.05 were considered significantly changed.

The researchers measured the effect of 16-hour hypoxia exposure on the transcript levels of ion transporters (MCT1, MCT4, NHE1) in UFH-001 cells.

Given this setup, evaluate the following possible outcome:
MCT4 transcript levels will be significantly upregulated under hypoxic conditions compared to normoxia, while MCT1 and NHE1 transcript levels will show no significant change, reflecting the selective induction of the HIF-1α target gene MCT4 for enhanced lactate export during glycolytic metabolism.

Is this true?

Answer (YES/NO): NO